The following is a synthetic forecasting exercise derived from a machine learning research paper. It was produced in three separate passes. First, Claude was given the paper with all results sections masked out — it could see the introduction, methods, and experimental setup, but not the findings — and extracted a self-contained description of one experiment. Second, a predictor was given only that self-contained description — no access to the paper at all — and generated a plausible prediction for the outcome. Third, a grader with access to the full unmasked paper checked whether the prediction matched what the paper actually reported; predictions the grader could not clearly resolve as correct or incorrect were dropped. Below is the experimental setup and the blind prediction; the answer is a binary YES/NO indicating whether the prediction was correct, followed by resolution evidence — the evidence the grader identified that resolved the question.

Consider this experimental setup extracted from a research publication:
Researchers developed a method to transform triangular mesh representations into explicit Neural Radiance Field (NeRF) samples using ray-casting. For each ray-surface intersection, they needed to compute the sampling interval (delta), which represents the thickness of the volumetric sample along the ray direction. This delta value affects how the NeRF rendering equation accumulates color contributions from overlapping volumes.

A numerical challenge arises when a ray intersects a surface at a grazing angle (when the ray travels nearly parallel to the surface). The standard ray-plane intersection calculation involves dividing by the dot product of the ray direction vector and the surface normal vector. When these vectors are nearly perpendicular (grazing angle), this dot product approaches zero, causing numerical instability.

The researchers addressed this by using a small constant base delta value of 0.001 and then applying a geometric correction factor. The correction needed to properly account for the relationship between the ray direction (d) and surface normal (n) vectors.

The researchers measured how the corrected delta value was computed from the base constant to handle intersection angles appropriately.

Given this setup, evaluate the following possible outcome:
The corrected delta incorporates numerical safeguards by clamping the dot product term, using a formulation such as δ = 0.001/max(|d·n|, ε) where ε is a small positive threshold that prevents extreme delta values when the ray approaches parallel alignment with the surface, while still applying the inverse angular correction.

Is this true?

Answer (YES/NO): NO